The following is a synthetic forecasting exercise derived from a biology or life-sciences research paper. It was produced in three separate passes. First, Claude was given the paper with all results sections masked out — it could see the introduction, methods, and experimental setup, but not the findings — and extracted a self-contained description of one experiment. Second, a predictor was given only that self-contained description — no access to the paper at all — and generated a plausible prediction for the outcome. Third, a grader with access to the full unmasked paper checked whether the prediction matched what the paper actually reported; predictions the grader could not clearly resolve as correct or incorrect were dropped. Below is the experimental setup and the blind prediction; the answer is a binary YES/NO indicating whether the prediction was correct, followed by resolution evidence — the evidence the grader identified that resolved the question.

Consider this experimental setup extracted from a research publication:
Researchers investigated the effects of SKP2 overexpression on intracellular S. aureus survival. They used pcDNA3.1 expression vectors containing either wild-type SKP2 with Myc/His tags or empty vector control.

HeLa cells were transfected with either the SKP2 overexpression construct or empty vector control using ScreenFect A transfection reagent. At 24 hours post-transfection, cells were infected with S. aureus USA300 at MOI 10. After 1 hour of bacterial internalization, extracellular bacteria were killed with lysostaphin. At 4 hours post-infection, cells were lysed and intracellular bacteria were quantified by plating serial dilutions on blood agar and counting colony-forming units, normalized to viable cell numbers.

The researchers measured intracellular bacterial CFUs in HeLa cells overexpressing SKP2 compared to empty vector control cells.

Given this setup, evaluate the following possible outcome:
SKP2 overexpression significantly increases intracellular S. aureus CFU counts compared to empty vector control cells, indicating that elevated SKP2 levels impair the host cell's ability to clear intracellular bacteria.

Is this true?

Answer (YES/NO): NO